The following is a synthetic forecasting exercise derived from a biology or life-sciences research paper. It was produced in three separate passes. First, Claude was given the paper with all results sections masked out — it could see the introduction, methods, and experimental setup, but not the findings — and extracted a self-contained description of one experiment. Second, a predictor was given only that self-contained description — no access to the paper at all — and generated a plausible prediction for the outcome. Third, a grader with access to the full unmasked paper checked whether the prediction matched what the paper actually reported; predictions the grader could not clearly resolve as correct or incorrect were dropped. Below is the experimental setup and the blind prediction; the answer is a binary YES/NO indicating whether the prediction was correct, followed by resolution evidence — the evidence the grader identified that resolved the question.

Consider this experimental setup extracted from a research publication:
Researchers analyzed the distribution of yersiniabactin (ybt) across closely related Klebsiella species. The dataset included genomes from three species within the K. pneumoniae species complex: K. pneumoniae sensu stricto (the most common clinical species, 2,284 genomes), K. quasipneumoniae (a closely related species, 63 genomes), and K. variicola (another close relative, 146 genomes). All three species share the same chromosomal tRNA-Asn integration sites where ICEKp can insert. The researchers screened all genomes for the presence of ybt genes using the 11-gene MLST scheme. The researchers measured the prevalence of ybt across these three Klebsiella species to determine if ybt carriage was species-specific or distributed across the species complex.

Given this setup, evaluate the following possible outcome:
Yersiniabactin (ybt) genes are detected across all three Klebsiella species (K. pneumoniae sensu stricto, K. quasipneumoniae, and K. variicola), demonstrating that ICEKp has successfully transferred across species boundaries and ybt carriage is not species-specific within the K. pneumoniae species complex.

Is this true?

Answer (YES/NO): NO